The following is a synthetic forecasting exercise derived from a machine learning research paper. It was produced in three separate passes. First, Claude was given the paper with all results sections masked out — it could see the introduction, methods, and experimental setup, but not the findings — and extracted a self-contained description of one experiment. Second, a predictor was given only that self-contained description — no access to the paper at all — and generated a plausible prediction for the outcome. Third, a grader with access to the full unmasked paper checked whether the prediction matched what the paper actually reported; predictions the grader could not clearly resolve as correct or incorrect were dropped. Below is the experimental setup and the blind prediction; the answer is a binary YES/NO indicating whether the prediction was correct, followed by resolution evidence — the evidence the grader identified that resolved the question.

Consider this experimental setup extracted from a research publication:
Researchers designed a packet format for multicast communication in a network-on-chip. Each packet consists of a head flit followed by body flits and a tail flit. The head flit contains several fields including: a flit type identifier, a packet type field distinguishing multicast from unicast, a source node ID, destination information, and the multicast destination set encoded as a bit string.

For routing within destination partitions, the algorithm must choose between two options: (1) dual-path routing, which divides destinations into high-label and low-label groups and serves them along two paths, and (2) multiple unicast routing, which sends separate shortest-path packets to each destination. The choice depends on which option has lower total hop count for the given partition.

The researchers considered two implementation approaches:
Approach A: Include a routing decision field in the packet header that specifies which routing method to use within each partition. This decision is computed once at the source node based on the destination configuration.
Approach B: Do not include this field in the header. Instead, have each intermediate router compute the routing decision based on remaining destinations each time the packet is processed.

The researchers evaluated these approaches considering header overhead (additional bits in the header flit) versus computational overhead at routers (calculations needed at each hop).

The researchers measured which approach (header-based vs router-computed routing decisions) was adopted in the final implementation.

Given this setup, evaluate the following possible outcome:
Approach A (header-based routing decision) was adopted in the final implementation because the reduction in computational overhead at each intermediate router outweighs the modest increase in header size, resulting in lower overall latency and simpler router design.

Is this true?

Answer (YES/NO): YES